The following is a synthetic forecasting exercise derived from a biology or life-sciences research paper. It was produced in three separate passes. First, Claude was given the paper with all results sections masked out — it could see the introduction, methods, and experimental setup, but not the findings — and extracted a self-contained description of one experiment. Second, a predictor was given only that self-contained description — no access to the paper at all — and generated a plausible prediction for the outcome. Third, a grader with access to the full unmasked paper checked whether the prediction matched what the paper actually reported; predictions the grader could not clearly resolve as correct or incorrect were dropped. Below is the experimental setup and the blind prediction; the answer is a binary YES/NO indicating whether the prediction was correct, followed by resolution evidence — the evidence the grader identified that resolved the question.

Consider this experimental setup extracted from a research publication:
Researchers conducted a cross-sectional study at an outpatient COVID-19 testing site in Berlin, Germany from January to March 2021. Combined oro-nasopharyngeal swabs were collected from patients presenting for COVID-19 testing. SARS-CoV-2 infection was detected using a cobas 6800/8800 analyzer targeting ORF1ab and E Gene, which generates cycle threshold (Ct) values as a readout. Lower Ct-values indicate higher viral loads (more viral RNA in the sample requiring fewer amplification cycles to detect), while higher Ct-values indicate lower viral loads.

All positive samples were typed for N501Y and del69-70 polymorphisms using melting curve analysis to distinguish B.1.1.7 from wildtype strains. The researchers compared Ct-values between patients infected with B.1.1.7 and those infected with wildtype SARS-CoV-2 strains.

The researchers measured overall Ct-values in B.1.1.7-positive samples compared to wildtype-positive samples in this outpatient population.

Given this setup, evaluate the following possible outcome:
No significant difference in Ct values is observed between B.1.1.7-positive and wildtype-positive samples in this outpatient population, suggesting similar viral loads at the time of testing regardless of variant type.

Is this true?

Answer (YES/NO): YES